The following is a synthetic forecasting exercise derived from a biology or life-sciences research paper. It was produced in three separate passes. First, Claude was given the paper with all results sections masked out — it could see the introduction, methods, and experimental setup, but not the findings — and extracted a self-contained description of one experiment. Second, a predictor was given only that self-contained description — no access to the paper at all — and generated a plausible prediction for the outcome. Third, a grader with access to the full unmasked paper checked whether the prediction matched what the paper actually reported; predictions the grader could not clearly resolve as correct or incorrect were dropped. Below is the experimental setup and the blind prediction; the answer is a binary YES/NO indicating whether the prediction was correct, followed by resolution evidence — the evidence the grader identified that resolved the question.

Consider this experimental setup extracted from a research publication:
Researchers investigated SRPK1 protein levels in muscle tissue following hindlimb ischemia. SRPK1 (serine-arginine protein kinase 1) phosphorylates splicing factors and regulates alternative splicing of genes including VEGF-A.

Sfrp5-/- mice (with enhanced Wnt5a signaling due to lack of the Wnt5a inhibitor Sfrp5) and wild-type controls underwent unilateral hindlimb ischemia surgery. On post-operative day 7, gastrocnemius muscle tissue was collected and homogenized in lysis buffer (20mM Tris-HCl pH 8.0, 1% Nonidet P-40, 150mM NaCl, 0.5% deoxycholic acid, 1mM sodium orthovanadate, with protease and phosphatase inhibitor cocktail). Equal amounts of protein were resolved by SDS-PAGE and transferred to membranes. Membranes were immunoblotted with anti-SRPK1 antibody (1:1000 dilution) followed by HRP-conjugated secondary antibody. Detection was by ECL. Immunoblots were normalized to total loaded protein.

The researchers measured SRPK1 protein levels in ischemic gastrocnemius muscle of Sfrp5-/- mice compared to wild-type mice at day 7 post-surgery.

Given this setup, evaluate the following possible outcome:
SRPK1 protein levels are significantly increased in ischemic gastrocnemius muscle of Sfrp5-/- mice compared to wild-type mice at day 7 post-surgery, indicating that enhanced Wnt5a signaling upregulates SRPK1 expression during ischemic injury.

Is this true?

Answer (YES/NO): YES